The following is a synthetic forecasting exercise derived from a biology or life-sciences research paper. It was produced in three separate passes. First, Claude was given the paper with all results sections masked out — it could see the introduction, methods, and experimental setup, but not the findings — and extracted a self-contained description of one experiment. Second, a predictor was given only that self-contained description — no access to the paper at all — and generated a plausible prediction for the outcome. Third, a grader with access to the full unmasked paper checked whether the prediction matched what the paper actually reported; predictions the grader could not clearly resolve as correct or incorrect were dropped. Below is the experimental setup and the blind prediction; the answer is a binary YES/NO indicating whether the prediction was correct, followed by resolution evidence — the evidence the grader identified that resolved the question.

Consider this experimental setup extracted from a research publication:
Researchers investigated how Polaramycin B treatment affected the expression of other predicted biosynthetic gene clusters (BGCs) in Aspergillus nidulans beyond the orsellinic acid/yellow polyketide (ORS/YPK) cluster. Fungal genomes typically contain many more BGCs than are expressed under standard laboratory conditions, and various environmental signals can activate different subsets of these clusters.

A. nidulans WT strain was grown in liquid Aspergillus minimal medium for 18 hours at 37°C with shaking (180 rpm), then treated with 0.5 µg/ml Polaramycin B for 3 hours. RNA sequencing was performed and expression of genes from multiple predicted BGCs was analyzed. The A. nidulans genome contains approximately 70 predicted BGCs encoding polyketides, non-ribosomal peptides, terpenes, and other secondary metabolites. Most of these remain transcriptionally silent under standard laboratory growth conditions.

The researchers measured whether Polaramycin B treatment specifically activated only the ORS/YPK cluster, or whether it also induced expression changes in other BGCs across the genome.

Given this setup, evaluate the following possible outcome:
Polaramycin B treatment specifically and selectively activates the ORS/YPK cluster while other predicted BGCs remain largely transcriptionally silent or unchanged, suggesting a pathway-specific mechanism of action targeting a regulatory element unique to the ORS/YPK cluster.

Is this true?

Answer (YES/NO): NO